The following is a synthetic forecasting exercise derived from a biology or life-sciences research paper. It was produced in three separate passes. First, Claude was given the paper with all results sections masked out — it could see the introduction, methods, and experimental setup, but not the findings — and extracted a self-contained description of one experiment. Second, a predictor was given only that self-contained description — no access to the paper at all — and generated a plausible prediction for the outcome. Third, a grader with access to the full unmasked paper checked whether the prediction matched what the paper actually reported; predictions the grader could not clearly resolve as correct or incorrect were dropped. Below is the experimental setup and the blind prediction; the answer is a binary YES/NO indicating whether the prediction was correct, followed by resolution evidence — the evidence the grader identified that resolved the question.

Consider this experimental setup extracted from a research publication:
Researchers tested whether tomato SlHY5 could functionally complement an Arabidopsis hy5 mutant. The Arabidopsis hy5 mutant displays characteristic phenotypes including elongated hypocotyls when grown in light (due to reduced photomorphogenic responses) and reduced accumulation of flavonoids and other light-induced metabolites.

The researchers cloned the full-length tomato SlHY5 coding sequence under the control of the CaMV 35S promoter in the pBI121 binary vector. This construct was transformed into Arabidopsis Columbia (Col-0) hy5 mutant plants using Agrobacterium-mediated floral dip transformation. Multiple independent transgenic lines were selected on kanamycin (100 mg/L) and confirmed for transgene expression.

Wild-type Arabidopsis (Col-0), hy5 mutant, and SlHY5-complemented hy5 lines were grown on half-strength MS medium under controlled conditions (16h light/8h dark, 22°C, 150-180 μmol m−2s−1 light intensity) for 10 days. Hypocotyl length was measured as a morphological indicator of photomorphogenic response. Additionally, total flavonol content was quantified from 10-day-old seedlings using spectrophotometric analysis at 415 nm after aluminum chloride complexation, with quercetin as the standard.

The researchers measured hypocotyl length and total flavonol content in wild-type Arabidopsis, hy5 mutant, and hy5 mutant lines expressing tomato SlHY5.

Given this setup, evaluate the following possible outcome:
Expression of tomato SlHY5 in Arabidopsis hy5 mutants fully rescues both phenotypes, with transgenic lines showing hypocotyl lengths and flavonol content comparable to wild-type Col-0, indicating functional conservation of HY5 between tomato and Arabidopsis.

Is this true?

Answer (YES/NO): YES